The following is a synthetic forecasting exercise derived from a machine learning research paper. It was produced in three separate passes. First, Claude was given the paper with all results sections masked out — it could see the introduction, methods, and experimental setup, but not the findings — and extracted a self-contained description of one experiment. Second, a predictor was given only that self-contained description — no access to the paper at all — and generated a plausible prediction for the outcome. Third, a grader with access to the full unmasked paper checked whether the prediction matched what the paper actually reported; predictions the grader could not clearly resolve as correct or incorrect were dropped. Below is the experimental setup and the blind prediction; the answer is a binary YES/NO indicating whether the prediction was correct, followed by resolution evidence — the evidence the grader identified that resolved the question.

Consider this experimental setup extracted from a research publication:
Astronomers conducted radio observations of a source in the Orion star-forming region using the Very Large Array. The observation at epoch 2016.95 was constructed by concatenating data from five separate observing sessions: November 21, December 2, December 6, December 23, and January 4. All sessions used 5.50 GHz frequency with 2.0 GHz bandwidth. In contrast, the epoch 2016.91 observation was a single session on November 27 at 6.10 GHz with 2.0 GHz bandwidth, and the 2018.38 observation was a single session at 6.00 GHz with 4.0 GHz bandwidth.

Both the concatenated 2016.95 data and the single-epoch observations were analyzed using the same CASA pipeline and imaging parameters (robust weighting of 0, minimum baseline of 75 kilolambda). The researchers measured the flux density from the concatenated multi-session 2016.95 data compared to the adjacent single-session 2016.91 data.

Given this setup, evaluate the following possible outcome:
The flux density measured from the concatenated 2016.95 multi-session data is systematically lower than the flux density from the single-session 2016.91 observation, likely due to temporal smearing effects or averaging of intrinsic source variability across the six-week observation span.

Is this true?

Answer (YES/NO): NO